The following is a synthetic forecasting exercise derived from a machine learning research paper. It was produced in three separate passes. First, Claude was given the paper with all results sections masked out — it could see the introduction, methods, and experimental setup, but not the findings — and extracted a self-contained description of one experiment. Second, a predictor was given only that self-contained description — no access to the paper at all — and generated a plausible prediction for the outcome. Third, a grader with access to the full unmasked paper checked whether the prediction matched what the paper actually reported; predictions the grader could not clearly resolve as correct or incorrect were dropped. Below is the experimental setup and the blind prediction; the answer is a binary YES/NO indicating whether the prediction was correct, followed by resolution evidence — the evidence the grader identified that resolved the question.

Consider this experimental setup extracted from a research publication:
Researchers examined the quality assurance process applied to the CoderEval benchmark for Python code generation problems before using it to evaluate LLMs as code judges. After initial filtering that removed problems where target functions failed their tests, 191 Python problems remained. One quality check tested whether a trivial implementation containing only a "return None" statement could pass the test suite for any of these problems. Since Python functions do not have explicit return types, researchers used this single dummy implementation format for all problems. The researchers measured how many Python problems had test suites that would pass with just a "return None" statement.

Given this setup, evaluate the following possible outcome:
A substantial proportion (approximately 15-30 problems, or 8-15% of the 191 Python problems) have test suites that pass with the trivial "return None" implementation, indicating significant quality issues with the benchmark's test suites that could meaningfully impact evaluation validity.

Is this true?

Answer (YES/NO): NO